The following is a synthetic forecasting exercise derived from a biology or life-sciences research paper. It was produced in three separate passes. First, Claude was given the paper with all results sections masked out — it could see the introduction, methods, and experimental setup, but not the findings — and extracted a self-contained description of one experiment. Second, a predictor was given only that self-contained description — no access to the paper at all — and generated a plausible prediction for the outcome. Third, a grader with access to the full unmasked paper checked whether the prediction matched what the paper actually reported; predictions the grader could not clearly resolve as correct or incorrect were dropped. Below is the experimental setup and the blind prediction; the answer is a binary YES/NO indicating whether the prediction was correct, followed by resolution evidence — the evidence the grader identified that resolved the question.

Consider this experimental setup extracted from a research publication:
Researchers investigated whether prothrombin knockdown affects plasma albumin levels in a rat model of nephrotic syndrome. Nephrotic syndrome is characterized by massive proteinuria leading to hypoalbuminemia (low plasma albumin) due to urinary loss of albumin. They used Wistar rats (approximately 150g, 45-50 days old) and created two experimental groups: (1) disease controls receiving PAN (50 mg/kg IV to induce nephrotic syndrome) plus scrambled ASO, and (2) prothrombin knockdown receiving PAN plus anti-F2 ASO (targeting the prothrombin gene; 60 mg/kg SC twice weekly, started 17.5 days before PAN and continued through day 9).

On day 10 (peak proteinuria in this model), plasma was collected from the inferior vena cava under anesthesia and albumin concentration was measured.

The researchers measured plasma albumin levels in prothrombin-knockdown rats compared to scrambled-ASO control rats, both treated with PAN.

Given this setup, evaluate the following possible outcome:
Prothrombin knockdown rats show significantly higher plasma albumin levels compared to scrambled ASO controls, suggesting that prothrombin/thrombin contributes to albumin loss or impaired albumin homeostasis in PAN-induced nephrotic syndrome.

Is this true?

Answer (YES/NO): YES